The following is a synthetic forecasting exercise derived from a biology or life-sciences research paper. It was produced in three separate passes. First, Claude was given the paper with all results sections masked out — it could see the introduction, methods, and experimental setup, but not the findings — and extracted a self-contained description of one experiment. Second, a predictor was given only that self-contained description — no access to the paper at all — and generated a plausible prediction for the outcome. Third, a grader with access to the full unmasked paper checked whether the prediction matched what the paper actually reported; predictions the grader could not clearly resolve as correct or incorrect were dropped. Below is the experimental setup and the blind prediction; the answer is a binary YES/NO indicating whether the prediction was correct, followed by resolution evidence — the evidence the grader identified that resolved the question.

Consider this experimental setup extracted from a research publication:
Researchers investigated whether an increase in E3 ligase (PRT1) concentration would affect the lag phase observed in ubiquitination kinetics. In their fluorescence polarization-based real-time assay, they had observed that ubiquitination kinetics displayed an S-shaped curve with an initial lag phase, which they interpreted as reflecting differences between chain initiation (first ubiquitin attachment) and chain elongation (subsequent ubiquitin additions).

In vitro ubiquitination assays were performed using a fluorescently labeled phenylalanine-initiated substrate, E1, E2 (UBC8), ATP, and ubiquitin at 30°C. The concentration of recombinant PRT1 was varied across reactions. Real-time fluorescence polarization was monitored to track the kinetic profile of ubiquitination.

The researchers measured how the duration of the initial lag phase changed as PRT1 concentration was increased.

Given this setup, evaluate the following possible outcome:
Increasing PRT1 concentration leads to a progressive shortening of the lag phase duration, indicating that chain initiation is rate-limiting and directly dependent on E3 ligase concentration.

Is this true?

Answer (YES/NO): YES